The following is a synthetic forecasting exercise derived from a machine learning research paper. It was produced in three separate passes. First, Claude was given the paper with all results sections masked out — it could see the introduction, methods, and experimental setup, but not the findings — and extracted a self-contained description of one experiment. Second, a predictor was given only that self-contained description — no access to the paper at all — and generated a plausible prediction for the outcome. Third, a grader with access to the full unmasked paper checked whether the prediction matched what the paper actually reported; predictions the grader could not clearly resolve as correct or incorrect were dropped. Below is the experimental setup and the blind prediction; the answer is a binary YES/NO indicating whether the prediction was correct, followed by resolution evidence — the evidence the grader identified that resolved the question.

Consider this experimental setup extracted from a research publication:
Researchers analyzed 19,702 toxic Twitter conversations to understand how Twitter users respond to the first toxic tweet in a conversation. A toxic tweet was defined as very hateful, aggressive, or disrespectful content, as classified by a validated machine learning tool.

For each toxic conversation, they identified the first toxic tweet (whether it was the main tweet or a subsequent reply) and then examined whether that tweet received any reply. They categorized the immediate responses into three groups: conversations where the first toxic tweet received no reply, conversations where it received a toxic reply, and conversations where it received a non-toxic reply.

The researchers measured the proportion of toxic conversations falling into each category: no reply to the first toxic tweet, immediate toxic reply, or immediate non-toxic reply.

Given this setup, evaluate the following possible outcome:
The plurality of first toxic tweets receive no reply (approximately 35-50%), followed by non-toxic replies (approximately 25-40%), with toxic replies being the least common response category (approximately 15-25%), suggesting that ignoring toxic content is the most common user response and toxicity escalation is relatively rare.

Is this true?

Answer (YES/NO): NO